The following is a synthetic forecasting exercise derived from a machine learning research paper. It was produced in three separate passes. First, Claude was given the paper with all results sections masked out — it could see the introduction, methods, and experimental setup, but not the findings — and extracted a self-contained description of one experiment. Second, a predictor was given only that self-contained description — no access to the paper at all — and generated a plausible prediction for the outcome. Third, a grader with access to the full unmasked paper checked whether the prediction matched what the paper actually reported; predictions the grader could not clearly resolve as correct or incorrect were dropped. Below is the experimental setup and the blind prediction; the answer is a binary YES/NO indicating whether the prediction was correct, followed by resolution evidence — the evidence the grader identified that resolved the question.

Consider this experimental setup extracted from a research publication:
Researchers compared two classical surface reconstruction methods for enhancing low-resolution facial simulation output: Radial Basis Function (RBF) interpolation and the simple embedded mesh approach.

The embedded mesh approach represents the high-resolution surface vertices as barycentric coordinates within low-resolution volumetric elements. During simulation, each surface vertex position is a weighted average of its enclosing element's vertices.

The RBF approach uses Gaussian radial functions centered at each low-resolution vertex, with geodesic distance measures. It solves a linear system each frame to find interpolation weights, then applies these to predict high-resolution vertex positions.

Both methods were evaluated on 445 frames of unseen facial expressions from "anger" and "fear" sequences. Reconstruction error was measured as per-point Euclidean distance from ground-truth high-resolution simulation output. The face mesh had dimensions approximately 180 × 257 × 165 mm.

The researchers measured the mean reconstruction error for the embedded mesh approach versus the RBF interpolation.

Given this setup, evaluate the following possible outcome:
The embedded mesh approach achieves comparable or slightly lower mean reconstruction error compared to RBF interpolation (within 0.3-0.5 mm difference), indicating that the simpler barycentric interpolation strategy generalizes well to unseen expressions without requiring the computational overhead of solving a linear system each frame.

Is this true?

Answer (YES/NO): NO